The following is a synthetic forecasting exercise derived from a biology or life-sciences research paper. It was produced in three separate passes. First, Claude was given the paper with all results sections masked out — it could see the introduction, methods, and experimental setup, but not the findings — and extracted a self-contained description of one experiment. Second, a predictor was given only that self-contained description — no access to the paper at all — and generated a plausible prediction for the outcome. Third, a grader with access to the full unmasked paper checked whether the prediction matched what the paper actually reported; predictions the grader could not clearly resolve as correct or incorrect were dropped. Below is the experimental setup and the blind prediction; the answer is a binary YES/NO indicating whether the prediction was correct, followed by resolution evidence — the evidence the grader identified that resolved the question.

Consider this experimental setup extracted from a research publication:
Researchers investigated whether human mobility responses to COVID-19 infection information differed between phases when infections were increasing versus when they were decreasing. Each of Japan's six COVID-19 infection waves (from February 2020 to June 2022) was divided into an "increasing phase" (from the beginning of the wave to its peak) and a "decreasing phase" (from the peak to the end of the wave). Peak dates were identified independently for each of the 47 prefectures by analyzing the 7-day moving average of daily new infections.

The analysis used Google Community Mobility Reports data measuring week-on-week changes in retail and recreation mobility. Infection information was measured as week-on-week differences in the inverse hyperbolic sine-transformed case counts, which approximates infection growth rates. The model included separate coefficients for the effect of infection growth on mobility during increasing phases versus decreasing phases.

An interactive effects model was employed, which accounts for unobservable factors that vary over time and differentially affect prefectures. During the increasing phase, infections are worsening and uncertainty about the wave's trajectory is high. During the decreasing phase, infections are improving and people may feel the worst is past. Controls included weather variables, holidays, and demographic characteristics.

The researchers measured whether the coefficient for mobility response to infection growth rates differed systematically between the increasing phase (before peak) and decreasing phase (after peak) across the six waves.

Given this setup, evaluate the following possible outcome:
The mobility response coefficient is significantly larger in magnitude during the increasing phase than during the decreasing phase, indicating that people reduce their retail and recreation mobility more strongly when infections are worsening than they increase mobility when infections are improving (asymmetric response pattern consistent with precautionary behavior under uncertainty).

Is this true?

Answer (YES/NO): NO